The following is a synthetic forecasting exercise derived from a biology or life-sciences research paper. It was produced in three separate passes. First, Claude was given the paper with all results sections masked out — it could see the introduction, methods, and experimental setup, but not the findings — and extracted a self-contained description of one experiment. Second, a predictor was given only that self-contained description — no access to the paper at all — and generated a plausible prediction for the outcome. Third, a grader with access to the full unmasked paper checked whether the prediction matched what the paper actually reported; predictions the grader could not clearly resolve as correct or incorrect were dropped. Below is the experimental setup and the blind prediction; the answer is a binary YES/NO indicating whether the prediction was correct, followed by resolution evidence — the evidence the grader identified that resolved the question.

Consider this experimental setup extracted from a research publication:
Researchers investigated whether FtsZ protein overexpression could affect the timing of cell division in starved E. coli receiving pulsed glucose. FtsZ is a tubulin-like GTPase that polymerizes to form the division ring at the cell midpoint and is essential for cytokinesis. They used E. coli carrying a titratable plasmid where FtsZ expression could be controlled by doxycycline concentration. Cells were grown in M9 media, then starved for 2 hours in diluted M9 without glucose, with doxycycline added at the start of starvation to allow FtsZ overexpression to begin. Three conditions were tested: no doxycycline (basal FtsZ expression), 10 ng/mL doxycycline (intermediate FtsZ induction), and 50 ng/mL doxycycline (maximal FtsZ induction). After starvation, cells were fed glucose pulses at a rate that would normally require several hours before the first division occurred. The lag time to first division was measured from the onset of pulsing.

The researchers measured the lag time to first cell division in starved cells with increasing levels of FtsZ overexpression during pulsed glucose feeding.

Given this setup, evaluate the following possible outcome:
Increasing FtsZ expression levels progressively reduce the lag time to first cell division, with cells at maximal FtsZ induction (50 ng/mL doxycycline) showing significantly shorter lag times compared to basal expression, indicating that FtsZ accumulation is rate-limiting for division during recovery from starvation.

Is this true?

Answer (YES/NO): YES